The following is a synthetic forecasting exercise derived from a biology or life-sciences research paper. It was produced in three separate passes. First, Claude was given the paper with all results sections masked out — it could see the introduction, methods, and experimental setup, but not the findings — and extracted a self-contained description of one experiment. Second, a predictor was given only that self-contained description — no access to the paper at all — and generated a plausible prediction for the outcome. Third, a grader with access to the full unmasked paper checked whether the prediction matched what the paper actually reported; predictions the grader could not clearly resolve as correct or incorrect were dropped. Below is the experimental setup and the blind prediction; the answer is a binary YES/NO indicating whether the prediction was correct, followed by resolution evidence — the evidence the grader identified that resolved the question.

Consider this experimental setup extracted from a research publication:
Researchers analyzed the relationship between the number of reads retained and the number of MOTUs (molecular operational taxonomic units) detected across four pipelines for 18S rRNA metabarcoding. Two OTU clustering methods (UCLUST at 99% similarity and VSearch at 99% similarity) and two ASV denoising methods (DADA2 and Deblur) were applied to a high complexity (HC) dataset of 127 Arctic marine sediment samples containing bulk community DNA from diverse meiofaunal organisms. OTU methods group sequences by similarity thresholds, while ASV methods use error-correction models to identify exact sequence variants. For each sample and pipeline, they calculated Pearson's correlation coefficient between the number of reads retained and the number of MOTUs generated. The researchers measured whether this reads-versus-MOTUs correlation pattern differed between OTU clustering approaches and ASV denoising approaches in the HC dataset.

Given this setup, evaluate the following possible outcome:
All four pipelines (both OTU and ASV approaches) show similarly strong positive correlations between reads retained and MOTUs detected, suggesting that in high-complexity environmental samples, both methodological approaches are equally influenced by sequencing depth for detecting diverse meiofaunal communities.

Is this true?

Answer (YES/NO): NO